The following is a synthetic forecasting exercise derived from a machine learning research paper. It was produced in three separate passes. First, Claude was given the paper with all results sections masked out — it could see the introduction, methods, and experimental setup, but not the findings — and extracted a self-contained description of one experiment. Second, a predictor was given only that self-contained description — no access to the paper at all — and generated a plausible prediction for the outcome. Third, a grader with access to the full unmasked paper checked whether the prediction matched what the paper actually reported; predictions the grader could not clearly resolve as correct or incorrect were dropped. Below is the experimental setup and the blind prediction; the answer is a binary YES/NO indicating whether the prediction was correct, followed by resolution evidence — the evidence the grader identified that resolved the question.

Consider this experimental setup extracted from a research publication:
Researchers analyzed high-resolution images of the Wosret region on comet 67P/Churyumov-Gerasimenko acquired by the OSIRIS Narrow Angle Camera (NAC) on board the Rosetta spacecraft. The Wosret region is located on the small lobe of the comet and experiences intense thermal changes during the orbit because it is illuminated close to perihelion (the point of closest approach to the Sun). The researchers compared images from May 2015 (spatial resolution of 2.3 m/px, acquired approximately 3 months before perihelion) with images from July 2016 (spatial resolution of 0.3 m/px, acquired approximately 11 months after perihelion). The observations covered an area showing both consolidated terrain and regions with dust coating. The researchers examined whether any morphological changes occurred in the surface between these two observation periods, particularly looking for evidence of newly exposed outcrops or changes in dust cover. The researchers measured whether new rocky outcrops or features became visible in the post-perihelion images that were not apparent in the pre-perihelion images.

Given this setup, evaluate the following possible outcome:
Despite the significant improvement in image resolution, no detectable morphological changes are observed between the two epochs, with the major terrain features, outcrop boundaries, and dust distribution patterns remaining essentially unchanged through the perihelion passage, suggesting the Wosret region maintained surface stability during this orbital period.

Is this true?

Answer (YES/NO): NO